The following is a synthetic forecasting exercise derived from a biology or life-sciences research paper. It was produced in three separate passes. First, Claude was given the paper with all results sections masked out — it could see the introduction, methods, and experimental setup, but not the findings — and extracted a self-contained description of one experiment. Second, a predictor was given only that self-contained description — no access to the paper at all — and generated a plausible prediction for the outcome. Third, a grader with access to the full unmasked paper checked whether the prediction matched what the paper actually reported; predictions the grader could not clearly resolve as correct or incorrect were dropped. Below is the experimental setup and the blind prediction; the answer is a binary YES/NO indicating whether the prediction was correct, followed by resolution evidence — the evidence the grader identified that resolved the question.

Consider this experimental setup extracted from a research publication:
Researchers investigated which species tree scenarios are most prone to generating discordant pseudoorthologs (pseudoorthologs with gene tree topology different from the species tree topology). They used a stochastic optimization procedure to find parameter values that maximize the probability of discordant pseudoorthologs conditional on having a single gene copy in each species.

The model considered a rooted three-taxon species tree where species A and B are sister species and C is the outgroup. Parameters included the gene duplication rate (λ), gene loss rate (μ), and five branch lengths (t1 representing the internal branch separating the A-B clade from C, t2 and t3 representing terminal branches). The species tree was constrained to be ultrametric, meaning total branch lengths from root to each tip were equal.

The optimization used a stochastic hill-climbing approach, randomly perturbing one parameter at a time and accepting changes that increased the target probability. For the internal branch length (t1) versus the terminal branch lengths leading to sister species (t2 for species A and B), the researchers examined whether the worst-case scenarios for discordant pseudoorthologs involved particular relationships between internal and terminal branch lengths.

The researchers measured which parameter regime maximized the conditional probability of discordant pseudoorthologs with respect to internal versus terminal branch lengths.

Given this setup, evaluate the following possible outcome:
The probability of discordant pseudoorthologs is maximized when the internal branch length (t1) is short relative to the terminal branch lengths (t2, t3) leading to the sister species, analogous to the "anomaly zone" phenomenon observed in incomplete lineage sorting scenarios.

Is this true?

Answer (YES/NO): YES